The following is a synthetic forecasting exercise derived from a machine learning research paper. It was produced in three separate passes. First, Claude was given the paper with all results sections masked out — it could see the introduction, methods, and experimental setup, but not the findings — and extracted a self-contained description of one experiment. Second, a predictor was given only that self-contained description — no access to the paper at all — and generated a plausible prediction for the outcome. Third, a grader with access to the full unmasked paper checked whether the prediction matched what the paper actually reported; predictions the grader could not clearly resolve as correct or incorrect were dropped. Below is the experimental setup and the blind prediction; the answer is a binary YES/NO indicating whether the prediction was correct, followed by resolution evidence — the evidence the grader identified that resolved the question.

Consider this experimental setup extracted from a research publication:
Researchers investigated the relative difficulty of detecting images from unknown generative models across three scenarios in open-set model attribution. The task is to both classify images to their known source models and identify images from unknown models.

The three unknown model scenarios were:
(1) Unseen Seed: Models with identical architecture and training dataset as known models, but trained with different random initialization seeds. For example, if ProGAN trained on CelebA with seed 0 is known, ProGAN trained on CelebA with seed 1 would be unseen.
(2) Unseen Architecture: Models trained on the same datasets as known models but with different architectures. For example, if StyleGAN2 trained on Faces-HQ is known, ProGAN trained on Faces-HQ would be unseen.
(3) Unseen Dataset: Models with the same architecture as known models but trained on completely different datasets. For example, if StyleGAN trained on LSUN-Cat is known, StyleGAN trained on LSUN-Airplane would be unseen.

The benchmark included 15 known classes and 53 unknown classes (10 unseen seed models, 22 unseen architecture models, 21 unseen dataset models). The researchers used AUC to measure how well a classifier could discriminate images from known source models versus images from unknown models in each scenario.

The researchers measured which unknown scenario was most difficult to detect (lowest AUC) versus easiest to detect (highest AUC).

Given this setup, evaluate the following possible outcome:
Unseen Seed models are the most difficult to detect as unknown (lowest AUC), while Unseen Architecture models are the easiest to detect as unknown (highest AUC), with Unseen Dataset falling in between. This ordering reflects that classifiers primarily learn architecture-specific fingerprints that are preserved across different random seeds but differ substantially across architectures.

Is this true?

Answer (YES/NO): NO